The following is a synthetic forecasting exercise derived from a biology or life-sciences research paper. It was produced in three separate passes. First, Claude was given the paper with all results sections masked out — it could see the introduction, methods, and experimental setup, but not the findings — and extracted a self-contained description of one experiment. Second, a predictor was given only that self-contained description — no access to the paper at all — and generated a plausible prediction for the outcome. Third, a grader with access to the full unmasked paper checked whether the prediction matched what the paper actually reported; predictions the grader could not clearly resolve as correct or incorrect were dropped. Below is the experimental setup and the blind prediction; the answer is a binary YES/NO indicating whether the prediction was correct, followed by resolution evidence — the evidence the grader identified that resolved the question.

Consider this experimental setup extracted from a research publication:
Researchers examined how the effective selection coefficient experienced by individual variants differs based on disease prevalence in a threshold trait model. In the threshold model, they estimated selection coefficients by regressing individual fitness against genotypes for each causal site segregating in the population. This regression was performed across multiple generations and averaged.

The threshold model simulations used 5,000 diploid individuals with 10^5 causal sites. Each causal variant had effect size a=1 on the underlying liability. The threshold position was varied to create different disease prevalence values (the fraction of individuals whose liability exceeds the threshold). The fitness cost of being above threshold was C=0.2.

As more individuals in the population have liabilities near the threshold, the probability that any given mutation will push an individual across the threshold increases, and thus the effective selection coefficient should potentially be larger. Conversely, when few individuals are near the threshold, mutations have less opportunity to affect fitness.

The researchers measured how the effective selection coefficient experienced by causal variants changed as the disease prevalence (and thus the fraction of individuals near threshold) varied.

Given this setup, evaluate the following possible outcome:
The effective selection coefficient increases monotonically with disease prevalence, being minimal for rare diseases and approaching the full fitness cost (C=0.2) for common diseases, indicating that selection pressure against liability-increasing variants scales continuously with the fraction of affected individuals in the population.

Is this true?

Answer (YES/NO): NO